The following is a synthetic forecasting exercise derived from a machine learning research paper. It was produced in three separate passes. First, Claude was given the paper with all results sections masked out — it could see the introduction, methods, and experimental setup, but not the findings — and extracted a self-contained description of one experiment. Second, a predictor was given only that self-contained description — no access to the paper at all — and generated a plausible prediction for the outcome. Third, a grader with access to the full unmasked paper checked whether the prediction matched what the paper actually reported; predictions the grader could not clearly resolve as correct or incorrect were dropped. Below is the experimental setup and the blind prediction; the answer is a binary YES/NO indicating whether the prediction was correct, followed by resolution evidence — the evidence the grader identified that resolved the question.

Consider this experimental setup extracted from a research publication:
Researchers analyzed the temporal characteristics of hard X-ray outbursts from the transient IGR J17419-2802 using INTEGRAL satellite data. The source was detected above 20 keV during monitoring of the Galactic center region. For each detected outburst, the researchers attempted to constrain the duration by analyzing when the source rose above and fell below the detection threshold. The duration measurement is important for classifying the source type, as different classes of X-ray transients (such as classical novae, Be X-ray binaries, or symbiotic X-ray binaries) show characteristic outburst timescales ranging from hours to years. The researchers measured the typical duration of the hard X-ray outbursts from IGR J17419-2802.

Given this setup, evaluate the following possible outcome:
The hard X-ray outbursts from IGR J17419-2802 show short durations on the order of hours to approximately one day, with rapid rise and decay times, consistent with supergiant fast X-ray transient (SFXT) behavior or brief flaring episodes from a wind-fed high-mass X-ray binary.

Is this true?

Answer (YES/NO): NO